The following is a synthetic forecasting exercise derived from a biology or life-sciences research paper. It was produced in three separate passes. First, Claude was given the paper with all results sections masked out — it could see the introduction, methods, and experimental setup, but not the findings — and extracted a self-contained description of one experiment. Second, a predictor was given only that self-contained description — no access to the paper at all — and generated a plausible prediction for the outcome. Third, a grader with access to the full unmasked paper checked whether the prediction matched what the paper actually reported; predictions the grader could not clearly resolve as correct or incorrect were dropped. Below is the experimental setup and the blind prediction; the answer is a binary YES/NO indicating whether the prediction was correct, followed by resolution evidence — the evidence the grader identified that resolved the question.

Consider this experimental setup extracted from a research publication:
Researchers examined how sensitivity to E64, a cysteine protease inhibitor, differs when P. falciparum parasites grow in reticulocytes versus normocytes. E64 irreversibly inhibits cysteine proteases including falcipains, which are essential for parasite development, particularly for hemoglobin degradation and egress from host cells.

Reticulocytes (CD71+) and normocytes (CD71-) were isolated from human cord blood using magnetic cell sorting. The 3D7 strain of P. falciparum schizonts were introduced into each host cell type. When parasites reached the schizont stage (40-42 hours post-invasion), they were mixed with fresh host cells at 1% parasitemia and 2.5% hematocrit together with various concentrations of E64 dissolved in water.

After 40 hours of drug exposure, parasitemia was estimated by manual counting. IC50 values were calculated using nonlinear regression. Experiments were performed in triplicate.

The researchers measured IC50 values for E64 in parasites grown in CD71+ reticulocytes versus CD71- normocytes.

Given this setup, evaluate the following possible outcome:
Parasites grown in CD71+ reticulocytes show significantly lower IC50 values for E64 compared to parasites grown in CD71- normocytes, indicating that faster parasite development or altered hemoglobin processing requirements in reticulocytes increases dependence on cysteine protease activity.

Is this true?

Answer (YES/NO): NO